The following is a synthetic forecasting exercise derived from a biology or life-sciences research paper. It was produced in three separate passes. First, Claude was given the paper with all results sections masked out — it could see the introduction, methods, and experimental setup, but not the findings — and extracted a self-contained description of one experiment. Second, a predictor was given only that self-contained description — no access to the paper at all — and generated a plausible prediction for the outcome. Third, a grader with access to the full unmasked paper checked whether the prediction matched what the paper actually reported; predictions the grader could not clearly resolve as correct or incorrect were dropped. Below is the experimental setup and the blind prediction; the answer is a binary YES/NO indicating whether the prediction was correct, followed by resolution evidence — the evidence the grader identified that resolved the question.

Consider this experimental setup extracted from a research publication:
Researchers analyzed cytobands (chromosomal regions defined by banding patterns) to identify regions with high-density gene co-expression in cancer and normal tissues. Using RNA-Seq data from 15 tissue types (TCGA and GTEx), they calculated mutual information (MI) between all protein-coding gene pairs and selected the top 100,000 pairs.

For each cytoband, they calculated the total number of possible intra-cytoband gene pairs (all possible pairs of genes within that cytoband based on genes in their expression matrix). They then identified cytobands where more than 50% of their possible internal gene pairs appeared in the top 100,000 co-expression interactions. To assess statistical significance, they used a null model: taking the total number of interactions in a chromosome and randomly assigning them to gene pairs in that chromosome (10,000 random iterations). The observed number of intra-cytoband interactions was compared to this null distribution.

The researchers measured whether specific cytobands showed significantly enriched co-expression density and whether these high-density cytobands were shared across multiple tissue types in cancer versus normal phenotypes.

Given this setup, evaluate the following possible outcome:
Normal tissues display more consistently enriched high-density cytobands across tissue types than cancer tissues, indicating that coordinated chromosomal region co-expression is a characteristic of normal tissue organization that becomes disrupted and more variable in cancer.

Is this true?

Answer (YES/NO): NO